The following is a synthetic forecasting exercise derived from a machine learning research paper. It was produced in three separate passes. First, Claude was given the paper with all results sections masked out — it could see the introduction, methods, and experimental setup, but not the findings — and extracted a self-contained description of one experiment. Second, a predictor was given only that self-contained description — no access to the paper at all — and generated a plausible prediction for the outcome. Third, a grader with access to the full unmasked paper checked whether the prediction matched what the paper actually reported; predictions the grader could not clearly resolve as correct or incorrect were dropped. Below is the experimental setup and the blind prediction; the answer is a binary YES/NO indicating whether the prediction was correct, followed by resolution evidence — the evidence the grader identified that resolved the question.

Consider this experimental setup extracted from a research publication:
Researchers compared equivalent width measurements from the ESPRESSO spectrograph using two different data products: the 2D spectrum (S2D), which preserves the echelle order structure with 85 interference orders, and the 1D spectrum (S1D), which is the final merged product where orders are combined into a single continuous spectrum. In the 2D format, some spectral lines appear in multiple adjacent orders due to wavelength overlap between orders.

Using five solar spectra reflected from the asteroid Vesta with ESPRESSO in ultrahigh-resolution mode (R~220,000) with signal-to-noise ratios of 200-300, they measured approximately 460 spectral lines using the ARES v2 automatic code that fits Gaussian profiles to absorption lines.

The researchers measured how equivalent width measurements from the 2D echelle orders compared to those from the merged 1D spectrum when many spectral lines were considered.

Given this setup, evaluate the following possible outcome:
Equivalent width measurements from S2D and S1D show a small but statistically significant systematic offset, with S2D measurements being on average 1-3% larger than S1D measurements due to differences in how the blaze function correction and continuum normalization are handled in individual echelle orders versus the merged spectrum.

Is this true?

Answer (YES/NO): NO